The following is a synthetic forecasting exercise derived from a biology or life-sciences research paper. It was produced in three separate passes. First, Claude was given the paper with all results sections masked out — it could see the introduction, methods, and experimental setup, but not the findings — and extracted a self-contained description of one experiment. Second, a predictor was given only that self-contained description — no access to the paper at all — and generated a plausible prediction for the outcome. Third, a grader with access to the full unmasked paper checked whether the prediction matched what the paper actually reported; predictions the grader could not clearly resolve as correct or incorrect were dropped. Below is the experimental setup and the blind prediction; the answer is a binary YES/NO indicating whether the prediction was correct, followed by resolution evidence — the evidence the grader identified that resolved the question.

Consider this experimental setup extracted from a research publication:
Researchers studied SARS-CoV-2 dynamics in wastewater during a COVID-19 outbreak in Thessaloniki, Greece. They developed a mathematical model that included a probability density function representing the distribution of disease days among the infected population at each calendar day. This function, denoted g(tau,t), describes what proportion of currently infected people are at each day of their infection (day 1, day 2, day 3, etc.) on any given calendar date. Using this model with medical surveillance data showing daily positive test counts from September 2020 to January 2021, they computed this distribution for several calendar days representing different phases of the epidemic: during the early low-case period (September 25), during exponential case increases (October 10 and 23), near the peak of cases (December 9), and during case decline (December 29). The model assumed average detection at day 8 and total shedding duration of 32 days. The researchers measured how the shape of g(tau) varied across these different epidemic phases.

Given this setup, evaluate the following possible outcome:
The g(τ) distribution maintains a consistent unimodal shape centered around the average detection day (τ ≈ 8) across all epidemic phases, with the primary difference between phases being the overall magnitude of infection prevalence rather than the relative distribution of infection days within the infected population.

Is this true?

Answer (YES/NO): NO